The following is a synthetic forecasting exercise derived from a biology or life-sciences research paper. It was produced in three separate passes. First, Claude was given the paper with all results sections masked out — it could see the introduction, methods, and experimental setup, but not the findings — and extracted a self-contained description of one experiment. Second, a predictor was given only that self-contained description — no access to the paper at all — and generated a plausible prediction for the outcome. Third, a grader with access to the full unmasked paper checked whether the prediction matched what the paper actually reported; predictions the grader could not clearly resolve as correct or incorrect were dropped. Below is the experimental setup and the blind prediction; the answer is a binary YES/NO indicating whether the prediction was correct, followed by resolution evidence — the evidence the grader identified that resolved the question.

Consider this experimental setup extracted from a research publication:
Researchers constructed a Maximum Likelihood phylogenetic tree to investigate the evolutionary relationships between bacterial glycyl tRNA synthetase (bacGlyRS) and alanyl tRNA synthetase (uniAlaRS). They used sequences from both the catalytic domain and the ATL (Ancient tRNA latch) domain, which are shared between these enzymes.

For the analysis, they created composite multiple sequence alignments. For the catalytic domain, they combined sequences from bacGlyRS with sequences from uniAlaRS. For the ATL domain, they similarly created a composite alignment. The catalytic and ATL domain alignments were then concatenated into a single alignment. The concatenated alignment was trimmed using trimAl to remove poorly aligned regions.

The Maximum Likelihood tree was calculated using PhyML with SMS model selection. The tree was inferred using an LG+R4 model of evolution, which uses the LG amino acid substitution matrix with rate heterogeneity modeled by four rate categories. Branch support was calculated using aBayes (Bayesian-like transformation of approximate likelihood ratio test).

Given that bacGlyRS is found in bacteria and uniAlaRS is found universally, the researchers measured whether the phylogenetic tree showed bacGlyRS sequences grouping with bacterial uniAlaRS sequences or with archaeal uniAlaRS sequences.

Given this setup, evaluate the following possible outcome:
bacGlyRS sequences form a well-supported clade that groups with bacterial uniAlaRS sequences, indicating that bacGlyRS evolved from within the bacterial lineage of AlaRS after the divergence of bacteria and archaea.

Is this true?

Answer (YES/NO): NO